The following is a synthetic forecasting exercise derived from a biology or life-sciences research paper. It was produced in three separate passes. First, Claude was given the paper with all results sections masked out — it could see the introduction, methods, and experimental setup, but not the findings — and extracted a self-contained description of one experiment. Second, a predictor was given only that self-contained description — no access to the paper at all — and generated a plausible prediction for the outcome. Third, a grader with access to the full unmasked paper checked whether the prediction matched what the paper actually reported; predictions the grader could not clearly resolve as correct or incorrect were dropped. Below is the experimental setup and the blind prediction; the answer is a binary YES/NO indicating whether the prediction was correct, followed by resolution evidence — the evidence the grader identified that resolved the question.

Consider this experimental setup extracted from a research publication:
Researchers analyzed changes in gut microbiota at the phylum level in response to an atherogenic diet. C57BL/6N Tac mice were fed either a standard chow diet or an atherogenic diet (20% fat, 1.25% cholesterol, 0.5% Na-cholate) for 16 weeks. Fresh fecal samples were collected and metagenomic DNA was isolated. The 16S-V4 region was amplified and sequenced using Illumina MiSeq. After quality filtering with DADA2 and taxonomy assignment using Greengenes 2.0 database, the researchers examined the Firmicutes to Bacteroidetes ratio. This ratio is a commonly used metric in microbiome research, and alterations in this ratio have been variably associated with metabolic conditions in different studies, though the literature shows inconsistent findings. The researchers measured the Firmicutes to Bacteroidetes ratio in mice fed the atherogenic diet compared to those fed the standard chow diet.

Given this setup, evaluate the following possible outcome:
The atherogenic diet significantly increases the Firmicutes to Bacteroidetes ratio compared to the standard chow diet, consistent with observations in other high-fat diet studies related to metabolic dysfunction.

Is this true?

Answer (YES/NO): YES